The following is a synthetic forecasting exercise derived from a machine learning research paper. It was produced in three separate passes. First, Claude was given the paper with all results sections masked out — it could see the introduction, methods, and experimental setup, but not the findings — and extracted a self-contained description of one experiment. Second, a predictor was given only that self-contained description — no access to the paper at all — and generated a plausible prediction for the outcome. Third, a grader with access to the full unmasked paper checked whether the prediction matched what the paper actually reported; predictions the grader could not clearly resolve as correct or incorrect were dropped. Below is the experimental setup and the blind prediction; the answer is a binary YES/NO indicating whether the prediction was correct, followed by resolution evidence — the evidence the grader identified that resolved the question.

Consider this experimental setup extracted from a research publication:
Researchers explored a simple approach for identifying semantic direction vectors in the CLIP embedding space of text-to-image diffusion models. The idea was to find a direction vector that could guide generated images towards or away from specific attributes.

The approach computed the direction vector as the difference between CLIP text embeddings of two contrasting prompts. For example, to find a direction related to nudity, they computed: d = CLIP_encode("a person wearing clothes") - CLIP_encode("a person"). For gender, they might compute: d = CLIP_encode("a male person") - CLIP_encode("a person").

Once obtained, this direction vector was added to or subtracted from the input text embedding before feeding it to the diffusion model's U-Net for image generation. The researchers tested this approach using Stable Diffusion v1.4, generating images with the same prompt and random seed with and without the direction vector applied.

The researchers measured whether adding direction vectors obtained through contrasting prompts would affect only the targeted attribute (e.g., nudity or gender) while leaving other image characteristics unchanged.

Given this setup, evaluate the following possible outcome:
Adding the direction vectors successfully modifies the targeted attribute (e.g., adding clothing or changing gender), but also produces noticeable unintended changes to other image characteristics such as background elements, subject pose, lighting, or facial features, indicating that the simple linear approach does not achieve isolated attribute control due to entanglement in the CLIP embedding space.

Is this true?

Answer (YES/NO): YES